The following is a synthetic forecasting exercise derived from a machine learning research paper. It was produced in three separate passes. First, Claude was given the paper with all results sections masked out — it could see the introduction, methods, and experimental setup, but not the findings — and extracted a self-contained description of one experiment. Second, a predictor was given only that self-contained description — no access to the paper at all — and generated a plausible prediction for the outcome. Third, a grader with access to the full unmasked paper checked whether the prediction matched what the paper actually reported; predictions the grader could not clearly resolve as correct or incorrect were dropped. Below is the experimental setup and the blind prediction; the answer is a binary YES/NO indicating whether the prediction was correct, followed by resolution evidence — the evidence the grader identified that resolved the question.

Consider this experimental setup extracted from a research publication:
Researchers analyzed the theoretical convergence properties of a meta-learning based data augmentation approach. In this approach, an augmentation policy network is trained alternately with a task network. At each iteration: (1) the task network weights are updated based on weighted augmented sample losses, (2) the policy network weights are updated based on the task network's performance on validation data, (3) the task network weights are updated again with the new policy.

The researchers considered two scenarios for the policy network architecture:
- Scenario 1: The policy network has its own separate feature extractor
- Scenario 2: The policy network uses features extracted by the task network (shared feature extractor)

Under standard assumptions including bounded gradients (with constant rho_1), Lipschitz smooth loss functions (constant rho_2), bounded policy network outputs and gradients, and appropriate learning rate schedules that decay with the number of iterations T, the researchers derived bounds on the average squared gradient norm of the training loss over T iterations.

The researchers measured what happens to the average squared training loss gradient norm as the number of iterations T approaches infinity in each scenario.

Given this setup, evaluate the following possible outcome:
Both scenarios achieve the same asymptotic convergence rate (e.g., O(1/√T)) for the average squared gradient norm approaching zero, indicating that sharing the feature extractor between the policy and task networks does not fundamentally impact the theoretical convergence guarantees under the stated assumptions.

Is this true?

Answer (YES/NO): NO